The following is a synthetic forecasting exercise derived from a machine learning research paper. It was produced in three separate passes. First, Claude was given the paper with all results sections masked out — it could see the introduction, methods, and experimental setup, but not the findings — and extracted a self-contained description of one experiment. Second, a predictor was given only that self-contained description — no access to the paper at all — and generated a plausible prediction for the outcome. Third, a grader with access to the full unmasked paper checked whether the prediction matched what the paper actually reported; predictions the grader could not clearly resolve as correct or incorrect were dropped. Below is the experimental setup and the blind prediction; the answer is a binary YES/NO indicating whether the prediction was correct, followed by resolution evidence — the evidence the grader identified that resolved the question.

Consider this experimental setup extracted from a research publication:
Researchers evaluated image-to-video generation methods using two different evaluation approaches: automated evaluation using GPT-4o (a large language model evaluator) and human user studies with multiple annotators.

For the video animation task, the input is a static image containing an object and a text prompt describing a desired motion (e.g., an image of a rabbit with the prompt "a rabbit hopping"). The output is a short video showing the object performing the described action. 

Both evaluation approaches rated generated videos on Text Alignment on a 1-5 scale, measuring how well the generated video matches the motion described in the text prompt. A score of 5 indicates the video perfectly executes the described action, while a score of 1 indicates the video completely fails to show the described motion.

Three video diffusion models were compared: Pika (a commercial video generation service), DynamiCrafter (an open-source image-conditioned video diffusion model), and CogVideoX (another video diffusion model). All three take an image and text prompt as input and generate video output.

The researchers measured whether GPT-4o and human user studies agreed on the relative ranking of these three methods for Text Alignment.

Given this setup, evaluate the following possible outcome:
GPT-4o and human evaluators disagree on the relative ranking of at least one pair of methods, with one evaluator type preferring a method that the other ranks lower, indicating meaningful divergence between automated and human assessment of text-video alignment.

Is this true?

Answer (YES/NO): NO